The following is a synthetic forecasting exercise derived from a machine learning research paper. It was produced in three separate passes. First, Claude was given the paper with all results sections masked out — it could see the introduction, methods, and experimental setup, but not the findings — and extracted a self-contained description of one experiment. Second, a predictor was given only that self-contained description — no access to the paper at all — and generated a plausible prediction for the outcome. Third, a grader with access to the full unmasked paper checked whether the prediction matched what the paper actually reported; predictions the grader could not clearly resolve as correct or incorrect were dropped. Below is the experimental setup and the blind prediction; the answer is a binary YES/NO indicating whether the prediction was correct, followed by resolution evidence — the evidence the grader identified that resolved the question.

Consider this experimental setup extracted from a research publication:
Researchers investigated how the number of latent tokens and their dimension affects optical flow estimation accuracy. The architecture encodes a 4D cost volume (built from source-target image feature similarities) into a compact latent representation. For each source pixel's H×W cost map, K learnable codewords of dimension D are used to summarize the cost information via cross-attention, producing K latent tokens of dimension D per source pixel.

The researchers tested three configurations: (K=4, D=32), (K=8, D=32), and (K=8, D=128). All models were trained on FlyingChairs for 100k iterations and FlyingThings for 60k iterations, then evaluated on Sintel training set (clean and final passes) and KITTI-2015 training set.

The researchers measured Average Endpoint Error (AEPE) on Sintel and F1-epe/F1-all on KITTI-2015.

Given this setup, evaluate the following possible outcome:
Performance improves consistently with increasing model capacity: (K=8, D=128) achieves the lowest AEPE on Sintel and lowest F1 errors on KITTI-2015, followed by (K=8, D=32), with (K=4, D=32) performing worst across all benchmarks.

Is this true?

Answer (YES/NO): YES